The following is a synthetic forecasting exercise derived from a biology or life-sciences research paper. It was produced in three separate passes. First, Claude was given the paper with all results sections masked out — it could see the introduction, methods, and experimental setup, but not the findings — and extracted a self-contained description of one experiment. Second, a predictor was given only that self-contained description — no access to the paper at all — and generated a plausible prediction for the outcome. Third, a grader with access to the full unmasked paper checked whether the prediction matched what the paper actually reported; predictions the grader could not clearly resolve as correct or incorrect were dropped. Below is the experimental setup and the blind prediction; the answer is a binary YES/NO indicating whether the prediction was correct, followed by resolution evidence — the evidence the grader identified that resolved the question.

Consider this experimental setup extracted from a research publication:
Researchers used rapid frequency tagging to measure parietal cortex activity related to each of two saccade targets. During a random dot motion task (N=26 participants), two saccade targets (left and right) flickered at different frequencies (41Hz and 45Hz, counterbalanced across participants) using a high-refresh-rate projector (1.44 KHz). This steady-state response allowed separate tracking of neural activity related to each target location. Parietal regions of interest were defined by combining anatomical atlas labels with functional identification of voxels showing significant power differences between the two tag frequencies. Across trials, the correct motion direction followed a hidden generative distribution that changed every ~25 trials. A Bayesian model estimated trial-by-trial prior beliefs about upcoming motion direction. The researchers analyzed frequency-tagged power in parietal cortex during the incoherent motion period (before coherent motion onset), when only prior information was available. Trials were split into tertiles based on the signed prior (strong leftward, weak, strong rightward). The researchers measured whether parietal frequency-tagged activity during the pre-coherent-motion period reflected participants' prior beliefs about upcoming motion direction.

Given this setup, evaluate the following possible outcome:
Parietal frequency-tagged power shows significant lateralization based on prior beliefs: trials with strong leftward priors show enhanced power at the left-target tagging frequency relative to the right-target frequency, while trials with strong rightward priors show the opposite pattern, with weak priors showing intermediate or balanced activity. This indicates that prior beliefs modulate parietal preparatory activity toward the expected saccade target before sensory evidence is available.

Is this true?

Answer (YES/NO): YES